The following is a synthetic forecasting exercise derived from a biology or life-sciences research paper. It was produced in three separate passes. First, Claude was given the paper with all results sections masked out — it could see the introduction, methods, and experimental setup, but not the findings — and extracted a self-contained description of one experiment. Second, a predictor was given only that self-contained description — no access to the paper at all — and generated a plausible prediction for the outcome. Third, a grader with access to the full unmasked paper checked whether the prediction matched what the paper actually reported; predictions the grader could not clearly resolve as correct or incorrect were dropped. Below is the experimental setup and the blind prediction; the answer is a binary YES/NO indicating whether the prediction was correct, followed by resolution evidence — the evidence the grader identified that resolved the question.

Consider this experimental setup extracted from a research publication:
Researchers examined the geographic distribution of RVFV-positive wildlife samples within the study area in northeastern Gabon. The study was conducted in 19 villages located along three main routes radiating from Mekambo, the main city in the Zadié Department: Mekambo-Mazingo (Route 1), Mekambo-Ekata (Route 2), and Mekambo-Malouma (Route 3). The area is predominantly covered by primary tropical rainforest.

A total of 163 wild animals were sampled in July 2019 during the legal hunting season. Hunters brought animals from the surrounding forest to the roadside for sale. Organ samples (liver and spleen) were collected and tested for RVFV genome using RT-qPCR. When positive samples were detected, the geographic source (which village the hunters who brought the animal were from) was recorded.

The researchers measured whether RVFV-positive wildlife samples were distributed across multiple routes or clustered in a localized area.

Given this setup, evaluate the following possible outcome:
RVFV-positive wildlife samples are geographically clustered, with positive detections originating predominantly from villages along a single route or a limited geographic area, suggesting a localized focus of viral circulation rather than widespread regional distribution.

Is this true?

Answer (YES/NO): YES